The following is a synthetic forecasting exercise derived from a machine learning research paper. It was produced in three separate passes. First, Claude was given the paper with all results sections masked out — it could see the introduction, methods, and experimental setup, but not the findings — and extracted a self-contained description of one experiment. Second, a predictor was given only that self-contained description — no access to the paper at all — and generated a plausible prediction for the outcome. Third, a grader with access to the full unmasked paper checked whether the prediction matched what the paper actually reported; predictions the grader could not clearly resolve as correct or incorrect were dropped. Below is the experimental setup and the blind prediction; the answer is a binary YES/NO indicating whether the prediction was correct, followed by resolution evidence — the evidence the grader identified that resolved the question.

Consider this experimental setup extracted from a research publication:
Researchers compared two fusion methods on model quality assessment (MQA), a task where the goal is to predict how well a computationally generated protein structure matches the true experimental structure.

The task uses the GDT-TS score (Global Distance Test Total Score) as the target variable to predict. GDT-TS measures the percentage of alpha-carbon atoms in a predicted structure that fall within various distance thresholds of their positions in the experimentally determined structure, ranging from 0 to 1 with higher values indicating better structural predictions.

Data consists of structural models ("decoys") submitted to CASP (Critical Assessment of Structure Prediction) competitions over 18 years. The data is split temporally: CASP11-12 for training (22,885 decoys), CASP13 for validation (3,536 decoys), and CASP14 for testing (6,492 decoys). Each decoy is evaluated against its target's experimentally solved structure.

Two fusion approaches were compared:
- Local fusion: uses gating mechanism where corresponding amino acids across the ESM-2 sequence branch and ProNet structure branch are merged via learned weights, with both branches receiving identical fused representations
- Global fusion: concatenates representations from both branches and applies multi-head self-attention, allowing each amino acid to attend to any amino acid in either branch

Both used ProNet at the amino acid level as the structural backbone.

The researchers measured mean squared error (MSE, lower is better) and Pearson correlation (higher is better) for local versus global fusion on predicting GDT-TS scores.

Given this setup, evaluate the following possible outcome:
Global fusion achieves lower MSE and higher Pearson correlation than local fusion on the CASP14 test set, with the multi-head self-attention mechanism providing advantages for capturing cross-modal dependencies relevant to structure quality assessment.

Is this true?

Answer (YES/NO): NO